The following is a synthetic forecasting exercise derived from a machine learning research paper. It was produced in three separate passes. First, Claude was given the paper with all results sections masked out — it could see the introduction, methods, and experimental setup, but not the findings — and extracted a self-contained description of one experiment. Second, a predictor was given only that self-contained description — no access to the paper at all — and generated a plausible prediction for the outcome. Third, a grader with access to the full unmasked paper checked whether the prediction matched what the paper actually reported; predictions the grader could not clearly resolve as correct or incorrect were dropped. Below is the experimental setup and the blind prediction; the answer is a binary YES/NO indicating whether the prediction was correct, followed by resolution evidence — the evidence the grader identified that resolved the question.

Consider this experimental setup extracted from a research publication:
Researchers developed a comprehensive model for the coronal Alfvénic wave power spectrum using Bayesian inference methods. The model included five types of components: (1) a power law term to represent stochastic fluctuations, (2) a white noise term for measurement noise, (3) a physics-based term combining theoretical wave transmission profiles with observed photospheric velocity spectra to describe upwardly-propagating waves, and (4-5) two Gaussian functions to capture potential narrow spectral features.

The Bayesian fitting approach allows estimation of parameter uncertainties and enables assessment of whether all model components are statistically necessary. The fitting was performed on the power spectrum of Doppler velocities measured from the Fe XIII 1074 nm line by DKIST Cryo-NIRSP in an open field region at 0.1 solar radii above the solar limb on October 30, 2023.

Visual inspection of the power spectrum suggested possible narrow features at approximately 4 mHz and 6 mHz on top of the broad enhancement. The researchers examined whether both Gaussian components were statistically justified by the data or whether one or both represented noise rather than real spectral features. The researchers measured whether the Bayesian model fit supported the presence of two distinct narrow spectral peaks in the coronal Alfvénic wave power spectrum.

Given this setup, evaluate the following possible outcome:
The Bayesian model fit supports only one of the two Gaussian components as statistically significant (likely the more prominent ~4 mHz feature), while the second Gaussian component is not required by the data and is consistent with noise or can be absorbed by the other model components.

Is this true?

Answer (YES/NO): NO